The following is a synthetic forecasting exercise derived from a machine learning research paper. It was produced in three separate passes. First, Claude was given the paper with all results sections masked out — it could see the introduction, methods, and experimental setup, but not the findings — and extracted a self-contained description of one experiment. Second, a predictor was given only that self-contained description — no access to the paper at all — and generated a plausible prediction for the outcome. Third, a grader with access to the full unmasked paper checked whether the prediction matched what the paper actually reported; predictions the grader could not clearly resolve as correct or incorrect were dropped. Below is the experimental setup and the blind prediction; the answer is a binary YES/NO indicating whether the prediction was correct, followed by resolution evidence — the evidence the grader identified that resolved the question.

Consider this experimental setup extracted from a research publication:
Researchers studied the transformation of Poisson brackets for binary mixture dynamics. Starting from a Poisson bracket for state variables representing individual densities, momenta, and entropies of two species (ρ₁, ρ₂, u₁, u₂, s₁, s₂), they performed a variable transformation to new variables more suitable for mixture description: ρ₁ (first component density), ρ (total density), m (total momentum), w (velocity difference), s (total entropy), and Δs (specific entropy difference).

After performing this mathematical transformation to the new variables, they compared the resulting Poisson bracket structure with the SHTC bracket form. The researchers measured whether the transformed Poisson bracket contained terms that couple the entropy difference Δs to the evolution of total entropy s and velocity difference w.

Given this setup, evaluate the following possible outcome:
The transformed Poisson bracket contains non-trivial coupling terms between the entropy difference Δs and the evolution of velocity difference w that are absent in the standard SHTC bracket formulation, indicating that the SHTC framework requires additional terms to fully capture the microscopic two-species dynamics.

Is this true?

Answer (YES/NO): YES